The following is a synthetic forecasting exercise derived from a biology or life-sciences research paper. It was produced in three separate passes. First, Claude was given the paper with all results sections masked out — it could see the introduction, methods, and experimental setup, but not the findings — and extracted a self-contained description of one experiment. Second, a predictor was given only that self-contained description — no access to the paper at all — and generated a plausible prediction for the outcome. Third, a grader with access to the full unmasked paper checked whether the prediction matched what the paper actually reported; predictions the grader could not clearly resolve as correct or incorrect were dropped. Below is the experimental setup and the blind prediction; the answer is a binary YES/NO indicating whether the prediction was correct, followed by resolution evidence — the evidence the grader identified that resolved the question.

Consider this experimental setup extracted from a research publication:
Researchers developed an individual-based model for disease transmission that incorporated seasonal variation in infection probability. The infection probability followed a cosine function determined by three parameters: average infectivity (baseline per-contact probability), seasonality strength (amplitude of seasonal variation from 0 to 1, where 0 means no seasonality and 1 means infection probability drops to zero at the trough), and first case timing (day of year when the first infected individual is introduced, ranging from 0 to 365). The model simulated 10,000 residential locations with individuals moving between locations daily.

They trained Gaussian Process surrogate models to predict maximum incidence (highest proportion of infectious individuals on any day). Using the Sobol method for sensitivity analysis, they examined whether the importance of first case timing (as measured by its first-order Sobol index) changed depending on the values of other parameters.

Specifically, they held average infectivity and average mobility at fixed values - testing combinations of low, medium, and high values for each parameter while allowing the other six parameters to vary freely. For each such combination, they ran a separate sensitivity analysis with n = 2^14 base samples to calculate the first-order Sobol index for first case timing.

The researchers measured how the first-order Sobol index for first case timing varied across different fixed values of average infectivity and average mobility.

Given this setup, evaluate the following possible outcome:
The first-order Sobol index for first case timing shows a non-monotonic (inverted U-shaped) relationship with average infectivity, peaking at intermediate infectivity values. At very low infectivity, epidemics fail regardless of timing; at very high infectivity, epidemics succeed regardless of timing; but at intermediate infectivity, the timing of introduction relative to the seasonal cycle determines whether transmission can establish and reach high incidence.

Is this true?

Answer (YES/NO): YES